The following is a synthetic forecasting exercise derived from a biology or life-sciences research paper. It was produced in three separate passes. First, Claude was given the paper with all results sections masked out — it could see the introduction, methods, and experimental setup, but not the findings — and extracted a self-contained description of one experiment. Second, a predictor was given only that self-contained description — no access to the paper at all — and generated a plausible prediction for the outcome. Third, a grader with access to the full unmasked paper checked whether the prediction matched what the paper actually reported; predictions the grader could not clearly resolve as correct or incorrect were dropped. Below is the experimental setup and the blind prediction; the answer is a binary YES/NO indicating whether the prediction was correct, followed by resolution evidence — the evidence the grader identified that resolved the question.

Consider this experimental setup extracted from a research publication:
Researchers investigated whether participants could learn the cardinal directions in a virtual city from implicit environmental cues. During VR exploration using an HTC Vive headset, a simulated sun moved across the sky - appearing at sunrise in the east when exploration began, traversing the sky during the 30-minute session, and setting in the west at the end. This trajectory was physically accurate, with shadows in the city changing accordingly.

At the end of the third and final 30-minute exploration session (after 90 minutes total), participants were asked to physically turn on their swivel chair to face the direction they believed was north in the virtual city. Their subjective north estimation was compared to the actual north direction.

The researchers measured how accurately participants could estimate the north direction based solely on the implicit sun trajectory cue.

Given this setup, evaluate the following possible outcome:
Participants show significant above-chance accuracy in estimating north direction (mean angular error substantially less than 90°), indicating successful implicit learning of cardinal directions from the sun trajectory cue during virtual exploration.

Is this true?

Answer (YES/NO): YES